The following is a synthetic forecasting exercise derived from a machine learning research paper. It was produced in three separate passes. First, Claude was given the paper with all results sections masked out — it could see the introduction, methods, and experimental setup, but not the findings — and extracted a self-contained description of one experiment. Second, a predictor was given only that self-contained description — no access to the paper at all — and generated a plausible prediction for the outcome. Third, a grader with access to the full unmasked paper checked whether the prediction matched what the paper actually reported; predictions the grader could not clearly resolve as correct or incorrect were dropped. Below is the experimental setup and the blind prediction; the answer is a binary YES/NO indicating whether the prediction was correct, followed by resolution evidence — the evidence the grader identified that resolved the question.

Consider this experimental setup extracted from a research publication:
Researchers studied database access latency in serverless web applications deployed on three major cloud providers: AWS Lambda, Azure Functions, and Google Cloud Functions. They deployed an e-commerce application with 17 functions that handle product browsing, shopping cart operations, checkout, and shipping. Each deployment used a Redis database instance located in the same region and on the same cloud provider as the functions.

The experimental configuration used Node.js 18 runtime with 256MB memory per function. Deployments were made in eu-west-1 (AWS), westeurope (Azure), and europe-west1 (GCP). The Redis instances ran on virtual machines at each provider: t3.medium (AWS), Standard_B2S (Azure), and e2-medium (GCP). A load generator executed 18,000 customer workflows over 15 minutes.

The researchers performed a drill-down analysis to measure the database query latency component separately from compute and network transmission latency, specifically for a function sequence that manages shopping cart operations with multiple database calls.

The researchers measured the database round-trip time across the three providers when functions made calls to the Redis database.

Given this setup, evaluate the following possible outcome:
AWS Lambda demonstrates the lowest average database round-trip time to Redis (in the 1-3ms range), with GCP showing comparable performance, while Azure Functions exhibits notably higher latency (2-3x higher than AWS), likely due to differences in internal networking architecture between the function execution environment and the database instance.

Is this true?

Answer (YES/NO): NO